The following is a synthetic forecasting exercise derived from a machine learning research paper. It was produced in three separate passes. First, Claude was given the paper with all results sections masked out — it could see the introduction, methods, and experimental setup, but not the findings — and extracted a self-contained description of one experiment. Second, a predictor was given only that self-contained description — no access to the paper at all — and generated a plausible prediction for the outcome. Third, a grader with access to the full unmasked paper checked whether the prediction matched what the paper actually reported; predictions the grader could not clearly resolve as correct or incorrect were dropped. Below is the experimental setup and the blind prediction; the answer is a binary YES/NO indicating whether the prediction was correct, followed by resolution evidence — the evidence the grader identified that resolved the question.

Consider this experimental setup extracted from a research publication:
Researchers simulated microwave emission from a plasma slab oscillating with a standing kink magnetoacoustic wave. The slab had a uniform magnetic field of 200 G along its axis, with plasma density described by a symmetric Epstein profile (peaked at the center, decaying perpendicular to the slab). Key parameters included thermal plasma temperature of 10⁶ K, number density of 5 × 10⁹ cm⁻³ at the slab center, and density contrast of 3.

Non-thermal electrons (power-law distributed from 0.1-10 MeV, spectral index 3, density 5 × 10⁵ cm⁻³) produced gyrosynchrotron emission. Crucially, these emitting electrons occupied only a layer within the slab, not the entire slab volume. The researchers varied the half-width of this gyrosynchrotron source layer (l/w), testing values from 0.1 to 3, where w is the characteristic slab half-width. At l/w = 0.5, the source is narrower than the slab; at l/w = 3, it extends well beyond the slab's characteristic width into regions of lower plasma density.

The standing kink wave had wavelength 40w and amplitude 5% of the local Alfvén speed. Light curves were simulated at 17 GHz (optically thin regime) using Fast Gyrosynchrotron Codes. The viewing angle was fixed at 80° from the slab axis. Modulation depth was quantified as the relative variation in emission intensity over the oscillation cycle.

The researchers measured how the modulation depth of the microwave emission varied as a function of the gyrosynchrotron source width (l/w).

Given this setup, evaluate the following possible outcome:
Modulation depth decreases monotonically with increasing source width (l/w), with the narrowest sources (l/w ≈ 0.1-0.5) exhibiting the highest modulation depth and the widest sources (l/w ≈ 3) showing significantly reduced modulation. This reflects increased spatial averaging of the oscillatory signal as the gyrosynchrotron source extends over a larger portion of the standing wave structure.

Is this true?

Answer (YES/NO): NO